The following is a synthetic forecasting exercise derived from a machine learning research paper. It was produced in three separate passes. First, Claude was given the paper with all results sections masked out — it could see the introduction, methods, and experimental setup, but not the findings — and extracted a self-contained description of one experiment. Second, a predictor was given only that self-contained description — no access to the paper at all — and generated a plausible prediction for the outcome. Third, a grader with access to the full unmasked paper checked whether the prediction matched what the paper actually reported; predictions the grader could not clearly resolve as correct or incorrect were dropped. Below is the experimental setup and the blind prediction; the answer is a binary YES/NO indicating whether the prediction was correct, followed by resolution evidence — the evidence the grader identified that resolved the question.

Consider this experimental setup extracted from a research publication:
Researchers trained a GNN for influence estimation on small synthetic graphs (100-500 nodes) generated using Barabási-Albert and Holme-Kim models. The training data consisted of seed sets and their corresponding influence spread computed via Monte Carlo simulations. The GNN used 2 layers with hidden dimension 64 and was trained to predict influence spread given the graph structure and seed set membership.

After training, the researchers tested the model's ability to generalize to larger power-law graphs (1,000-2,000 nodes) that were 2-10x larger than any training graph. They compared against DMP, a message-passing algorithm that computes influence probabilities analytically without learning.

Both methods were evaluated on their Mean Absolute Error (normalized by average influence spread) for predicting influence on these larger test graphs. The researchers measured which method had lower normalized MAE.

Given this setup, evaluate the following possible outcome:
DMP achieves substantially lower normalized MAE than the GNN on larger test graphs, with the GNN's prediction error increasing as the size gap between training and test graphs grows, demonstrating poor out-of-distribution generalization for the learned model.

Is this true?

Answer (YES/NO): NO